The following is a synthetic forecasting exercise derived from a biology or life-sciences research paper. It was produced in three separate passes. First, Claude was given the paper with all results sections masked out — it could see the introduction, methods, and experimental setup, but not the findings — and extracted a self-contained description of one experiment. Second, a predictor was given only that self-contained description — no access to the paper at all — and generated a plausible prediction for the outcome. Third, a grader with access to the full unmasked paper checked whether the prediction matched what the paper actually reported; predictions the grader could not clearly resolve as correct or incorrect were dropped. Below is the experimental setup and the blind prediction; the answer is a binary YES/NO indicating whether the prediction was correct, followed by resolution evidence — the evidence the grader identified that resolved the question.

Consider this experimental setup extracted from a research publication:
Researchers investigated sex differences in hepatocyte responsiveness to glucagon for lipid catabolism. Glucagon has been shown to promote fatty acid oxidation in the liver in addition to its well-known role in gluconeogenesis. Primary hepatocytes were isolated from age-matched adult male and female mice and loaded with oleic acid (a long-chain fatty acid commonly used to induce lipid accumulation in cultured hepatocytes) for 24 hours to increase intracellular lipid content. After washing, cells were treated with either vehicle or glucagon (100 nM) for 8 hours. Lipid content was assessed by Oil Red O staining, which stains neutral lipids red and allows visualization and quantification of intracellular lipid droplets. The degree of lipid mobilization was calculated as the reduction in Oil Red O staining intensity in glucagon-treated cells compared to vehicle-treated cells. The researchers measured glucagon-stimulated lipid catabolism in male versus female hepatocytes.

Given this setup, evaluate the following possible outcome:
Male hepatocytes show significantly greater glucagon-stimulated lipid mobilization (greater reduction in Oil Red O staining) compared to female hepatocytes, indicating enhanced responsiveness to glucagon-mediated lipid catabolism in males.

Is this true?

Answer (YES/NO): NO